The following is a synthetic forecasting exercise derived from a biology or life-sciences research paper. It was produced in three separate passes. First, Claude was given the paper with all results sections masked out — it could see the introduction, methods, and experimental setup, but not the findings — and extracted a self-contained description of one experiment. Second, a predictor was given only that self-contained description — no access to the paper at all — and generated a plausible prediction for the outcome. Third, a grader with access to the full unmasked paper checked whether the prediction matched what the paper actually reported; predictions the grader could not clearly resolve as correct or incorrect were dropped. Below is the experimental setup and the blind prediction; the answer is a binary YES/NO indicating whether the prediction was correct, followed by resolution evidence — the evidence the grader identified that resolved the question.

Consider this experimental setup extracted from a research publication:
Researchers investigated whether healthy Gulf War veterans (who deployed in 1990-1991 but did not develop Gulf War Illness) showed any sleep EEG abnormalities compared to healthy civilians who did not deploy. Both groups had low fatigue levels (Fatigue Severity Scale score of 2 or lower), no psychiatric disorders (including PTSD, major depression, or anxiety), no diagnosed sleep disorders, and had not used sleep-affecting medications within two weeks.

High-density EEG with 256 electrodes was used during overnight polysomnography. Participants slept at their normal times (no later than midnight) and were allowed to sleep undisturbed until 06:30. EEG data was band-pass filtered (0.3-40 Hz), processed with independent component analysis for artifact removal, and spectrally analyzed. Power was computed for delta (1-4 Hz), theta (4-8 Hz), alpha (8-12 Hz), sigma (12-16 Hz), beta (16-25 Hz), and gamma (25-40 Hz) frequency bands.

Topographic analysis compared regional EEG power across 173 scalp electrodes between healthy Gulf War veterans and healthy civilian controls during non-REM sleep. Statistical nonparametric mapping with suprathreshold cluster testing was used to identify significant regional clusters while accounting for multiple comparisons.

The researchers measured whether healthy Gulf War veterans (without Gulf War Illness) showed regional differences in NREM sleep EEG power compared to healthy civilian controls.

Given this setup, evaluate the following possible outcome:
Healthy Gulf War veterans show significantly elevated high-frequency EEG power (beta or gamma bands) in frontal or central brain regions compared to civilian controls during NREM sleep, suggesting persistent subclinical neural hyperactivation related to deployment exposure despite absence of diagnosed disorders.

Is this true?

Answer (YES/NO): NO